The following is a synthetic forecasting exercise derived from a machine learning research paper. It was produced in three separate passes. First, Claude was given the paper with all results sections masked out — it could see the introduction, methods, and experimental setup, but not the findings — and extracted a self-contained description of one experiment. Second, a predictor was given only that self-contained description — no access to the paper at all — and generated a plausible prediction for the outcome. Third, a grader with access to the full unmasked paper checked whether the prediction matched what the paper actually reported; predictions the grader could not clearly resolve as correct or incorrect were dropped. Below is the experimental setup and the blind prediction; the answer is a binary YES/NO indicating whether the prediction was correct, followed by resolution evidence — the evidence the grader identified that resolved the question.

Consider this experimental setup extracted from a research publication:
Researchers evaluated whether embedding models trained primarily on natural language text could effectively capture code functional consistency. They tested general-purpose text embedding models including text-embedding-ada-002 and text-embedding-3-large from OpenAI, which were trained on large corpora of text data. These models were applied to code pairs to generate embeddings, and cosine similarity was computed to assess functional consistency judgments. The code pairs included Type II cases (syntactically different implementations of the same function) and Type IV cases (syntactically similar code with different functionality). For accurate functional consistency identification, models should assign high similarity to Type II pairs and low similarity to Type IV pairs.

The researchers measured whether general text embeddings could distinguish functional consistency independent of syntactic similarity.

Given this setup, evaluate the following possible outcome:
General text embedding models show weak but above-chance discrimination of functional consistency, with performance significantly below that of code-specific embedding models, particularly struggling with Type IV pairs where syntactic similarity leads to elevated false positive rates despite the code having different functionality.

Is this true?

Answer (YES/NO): NO